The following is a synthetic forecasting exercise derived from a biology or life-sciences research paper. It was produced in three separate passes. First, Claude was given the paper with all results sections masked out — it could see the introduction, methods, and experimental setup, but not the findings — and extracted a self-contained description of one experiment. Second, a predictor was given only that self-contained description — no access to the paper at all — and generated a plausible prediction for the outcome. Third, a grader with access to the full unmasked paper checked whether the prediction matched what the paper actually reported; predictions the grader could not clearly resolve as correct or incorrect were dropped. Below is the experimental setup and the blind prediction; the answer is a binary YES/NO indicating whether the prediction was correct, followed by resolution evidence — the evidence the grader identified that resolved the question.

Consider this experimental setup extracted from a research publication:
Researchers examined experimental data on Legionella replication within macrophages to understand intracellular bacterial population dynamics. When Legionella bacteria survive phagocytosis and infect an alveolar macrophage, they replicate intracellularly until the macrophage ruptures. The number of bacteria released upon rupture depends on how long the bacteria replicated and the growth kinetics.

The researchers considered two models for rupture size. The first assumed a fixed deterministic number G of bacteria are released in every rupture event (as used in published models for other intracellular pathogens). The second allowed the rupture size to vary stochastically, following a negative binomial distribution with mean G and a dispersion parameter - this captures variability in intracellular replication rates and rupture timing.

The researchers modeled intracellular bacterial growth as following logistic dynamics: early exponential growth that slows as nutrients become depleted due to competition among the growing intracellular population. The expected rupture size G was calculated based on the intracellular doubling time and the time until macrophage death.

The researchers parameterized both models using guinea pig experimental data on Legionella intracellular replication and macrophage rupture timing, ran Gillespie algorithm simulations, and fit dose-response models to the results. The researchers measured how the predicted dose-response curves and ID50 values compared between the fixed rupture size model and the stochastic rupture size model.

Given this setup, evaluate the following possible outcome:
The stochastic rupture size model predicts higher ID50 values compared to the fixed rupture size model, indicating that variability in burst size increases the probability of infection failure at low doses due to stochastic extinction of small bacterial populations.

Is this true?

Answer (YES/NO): NO